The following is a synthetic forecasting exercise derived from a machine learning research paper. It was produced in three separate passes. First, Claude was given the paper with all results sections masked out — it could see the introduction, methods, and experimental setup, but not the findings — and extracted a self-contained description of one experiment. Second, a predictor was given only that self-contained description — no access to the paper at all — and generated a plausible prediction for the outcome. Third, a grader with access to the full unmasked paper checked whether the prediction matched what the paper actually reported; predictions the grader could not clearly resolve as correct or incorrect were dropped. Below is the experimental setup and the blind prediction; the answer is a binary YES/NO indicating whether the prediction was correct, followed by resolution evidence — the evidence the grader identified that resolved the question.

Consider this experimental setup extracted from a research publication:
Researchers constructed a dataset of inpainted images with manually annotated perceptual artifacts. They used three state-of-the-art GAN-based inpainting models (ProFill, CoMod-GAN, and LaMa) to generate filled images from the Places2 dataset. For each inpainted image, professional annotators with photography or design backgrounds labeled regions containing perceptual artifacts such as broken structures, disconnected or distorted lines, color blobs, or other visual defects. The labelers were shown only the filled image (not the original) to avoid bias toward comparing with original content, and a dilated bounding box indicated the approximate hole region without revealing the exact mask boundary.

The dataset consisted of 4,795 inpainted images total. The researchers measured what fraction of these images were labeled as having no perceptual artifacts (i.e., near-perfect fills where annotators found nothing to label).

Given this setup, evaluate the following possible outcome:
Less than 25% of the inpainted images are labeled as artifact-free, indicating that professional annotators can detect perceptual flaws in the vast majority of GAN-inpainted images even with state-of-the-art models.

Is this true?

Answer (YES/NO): YES